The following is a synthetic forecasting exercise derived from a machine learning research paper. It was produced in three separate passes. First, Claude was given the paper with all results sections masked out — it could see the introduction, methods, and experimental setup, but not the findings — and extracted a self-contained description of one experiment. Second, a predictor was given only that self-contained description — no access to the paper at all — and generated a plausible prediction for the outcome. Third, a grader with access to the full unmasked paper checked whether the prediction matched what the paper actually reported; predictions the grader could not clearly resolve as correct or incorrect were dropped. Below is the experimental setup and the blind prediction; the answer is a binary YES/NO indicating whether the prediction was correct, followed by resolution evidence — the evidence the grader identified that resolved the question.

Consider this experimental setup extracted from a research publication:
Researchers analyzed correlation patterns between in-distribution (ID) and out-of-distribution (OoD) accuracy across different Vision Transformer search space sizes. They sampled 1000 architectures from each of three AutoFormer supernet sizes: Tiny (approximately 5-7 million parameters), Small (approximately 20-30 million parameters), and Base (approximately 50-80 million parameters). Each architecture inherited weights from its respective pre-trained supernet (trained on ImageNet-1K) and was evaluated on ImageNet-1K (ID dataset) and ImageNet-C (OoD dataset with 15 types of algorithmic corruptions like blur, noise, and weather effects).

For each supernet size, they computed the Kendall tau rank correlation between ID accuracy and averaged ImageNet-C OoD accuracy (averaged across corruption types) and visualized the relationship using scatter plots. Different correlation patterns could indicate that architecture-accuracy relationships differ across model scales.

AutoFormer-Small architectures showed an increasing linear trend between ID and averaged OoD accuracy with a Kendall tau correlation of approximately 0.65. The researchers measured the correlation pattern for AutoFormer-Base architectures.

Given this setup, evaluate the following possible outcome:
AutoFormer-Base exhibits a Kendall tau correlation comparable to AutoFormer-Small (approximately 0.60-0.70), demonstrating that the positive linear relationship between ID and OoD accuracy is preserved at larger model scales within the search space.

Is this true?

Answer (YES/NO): NO